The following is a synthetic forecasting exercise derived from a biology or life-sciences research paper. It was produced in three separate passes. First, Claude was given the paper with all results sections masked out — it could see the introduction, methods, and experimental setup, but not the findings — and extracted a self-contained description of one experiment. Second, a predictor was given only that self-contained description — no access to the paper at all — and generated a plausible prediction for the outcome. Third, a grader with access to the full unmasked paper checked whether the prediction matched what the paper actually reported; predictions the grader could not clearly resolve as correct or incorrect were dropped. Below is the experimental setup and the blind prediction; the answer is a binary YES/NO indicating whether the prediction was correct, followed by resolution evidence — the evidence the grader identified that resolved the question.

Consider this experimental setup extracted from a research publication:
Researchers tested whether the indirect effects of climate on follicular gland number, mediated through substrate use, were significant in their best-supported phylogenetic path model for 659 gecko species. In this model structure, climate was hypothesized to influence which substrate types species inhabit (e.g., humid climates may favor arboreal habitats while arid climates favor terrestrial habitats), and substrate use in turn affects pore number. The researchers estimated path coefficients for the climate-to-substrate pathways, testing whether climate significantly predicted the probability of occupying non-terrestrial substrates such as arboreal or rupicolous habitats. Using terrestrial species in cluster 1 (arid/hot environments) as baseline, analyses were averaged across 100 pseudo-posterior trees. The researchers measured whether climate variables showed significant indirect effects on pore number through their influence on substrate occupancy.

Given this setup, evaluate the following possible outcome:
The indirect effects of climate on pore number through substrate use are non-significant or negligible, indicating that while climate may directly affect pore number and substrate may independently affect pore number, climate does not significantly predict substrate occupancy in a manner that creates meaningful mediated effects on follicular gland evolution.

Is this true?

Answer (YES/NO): NO